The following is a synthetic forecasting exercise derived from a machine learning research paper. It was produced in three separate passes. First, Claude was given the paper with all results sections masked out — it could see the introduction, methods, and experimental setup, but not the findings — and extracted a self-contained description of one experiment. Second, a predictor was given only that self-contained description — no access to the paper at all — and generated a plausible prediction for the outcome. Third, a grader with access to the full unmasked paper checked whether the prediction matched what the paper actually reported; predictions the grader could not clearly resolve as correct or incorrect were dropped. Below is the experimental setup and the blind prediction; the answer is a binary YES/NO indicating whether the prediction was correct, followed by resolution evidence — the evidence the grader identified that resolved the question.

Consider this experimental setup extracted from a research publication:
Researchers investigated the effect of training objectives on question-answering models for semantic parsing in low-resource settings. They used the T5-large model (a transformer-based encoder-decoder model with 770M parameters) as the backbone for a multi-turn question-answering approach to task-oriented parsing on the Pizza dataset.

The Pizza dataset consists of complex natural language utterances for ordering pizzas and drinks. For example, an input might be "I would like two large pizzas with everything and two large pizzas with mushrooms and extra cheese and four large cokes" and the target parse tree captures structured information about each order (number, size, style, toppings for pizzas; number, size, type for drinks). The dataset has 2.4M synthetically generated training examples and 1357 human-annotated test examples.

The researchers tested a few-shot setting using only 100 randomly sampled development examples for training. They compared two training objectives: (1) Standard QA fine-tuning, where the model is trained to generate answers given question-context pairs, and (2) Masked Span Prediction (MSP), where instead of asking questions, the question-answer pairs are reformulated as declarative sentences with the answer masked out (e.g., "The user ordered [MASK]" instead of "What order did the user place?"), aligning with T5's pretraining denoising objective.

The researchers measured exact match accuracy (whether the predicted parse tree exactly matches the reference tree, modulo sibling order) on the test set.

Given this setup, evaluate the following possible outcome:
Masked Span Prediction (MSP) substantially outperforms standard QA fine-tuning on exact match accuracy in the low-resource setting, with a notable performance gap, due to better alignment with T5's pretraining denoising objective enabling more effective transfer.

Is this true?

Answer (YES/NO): YES